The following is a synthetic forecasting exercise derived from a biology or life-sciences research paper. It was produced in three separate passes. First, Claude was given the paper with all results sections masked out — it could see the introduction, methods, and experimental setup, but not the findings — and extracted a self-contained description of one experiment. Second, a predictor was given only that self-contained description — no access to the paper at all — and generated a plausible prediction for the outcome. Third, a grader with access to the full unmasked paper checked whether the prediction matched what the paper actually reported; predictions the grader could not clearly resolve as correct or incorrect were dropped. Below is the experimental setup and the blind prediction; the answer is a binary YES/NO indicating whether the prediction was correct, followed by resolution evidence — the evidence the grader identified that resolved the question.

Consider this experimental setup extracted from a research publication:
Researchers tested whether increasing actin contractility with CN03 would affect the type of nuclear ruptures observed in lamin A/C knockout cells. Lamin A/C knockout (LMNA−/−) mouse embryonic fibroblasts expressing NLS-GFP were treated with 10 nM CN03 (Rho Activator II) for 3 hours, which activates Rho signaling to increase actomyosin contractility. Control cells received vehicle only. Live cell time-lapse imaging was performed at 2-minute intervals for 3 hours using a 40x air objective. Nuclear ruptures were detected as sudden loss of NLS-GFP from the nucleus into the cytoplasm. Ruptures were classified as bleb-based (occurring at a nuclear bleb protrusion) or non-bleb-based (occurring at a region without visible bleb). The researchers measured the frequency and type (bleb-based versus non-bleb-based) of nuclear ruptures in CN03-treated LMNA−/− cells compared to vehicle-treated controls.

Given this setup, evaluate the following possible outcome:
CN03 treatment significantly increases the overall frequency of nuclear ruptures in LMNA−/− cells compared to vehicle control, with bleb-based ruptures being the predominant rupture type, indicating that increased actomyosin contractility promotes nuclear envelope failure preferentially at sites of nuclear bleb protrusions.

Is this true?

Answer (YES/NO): NO